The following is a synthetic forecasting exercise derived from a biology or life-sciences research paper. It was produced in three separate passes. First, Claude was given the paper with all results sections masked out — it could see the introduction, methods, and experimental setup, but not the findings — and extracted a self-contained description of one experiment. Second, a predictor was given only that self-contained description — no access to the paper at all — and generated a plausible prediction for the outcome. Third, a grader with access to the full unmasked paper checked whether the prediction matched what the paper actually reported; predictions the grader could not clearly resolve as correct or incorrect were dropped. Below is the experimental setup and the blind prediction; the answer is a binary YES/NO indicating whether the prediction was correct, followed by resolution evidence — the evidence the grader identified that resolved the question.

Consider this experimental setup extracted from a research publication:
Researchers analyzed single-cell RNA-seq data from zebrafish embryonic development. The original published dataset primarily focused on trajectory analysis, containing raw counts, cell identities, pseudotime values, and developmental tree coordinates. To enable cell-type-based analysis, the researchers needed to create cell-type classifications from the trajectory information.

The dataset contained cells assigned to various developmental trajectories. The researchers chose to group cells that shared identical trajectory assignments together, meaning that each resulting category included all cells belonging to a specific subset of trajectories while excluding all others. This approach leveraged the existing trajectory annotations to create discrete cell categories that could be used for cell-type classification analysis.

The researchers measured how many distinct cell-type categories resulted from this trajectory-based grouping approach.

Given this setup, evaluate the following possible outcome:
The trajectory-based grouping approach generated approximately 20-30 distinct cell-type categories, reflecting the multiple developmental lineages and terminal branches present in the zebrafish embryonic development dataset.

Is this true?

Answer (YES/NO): NO